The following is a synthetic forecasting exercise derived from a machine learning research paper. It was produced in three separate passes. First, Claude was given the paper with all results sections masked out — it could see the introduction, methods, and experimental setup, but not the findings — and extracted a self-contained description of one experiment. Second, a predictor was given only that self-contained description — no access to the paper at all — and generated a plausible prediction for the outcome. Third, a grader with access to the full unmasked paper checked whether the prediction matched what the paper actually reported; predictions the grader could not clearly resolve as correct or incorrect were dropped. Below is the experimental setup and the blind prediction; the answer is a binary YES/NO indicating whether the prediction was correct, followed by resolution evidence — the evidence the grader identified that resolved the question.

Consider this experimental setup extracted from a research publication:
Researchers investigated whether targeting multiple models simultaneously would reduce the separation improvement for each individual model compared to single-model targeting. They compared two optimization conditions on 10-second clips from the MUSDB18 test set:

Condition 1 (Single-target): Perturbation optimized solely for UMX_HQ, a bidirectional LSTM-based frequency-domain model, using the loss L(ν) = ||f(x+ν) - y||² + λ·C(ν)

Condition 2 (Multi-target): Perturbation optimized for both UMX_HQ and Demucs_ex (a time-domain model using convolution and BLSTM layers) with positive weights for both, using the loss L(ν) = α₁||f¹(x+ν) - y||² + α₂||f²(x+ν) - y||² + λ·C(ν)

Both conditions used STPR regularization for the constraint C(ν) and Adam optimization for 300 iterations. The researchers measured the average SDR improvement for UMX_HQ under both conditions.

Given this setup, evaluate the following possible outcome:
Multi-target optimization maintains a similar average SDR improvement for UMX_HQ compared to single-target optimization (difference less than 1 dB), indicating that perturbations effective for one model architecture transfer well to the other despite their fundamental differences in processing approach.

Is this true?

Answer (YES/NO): YES